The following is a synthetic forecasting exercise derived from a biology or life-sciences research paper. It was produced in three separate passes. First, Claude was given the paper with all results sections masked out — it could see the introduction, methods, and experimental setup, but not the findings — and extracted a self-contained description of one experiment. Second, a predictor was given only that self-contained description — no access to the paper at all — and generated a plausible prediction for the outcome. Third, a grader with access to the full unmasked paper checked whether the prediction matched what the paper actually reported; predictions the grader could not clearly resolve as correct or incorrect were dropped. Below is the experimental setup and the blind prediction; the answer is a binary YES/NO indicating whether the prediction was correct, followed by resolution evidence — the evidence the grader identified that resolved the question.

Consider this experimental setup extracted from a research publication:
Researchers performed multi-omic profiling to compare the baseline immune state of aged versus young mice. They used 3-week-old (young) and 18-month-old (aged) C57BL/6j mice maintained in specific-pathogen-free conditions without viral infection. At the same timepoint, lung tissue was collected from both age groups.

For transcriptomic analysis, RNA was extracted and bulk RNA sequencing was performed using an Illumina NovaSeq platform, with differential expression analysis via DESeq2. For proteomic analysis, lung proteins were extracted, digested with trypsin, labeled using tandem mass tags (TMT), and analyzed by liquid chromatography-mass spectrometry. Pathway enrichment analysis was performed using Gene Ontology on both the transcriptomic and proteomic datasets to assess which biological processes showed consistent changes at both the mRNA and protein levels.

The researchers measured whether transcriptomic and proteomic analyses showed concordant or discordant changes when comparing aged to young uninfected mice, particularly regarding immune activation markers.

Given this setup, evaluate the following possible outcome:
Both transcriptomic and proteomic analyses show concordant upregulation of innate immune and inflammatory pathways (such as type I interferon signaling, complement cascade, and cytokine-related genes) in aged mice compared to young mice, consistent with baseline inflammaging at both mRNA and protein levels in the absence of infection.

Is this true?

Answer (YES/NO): NO